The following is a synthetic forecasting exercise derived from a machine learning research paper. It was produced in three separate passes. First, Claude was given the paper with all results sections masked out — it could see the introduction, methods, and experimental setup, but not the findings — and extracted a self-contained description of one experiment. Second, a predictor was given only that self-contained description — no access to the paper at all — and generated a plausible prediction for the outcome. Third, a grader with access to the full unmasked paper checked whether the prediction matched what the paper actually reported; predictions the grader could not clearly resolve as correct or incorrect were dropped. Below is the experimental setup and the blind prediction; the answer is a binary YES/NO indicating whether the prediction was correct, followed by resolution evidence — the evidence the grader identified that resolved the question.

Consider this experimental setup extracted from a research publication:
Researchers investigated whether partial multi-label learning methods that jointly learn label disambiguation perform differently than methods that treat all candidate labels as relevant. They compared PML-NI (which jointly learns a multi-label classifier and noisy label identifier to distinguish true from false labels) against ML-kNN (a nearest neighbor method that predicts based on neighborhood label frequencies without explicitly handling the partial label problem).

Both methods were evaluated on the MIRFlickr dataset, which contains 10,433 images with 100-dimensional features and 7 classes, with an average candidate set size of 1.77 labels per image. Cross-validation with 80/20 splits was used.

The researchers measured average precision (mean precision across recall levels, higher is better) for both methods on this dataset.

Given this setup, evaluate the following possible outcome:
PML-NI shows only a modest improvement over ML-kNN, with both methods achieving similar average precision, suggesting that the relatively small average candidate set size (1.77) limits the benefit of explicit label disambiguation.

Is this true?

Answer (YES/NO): NO